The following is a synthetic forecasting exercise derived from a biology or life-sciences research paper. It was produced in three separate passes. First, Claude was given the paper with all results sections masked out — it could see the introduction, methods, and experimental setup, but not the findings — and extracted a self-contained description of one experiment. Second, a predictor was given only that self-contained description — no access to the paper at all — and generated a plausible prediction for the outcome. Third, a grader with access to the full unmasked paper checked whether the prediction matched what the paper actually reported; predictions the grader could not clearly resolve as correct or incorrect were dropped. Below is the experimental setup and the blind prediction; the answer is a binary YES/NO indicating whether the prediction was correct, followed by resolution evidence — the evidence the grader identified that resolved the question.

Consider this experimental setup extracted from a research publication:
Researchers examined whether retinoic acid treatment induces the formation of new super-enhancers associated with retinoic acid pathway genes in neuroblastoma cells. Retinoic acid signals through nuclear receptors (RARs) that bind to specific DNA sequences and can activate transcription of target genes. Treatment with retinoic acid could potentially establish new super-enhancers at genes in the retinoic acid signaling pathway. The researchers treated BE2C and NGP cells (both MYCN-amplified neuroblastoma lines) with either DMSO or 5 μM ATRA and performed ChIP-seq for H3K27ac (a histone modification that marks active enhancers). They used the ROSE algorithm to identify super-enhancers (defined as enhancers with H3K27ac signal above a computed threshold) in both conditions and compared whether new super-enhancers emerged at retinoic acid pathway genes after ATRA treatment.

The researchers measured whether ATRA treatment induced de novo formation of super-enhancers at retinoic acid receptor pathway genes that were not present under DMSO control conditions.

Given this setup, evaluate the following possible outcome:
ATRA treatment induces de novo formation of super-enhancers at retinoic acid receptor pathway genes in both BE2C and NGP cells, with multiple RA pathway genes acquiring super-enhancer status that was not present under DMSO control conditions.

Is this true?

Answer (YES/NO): YES